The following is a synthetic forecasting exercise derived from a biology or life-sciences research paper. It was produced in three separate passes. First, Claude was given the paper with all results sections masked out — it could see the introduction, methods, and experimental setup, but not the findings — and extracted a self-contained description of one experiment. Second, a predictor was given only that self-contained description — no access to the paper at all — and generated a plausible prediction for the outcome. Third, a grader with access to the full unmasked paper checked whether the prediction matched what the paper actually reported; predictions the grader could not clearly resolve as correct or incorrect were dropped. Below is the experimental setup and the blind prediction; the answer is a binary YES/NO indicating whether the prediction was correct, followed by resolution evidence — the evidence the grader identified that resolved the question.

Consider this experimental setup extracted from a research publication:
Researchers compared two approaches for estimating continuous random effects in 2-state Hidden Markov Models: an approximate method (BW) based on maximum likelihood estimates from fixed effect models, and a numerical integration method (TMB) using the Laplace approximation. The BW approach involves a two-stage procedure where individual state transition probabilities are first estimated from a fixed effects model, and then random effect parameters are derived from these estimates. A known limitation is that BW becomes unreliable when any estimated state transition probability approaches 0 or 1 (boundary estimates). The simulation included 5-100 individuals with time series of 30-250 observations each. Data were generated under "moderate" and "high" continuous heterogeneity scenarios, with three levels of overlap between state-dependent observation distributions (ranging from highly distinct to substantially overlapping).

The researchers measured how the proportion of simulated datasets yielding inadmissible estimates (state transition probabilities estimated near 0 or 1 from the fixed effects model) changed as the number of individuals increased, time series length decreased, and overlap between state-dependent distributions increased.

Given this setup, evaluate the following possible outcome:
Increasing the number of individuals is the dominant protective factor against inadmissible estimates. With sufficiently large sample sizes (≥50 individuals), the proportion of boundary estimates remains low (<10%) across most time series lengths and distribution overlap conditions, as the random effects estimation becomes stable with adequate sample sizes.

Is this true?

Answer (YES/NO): NO